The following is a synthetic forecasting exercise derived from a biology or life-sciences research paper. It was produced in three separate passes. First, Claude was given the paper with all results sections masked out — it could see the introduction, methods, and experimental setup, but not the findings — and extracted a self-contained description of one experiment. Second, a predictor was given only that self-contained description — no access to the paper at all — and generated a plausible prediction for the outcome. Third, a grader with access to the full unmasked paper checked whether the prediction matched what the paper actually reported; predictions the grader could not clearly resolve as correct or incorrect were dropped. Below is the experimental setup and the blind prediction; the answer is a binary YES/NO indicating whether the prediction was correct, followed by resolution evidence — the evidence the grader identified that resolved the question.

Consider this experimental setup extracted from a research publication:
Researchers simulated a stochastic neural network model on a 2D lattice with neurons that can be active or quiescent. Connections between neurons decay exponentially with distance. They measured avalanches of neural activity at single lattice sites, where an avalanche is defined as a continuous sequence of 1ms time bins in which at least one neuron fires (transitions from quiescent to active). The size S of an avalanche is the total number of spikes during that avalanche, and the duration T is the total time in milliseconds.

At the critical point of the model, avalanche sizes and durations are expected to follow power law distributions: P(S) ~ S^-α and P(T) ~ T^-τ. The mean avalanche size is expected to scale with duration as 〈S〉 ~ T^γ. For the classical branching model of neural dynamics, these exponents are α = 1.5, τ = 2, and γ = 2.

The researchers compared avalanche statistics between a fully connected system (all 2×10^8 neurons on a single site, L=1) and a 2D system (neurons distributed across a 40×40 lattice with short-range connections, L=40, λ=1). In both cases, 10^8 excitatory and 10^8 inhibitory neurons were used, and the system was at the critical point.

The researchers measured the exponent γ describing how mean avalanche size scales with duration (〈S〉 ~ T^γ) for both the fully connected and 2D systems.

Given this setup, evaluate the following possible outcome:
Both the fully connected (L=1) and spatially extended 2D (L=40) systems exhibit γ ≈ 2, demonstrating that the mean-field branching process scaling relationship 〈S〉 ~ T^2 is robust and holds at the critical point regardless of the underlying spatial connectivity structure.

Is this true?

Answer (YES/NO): NO